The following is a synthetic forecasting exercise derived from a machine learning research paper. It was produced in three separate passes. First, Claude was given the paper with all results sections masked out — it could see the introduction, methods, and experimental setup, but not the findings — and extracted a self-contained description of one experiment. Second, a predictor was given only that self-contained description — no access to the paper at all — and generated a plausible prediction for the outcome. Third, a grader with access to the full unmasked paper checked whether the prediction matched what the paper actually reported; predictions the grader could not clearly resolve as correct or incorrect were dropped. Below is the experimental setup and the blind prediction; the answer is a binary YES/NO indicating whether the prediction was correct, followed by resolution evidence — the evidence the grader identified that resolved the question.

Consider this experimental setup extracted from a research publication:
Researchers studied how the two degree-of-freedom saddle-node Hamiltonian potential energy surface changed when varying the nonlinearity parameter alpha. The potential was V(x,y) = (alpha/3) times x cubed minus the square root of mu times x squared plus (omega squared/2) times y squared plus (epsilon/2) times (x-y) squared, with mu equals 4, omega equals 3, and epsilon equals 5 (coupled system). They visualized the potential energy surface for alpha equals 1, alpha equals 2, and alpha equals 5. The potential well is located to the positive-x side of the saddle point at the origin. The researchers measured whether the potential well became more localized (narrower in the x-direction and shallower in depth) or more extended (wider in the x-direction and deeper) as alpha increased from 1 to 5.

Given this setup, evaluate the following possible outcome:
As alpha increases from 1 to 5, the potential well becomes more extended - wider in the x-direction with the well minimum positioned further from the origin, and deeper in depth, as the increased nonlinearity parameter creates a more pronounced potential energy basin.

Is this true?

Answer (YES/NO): NO